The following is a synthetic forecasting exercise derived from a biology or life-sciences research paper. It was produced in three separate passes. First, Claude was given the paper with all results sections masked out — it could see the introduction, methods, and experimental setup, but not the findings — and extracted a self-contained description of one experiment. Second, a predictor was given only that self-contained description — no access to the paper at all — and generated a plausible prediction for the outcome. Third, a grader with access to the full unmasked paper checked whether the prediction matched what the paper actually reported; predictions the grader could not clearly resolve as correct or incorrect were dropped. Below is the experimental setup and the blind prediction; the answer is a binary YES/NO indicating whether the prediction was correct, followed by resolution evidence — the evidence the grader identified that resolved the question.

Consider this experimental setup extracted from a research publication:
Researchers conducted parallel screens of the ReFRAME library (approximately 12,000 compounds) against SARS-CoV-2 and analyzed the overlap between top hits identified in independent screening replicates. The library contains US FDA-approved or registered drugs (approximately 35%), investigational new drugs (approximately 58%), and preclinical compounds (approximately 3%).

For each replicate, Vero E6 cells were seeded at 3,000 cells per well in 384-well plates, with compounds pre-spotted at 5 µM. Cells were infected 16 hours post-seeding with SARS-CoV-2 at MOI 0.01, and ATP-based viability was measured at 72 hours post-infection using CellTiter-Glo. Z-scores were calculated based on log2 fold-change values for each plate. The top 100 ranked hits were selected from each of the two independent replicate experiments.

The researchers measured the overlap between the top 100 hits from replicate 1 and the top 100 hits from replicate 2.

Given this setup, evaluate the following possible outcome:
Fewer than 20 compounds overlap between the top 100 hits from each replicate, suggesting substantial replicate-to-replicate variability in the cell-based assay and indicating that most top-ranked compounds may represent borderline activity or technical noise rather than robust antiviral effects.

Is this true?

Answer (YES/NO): NO